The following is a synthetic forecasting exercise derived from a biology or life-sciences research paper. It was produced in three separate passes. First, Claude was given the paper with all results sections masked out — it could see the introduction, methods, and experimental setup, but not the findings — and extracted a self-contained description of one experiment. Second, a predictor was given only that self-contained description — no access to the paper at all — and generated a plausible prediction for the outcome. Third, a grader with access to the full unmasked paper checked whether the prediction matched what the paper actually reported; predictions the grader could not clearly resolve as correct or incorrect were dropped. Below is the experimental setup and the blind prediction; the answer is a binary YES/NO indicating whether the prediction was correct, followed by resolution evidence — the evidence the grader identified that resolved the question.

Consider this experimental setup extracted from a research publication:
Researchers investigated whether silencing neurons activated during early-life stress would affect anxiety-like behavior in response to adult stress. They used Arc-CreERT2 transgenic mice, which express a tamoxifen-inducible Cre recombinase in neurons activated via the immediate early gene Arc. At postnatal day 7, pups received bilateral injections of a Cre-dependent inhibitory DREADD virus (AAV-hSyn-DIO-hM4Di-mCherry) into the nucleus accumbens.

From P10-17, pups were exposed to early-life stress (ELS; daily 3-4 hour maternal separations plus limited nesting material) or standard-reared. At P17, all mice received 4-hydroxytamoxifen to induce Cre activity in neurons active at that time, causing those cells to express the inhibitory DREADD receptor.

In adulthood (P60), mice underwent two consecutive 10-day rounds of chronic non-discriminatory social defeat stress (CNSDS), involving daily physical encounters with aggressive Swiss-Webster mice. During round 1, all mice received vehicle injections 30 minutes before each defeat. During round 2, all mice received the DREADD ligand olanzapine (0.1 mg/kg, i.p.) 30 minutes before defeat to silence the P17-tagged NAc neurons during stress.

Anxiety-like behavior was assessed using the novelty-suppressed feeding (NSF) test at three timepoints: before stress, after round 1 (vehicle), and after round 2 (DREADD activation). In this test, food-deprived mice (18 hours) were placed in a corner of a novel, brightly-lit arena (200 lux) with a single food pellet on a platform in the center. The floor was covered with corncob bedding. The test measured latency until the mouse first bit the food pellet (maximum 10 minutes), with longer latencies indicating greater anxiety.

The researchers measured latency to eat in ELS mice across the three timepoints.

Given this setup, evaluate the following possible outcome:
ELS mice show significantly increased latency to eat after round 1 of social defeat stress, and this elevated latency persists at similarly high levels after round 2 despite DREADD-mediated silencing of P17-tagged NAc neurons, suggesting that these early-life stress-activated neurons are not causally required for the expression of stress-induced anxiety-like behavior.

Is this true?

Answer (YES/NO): NO